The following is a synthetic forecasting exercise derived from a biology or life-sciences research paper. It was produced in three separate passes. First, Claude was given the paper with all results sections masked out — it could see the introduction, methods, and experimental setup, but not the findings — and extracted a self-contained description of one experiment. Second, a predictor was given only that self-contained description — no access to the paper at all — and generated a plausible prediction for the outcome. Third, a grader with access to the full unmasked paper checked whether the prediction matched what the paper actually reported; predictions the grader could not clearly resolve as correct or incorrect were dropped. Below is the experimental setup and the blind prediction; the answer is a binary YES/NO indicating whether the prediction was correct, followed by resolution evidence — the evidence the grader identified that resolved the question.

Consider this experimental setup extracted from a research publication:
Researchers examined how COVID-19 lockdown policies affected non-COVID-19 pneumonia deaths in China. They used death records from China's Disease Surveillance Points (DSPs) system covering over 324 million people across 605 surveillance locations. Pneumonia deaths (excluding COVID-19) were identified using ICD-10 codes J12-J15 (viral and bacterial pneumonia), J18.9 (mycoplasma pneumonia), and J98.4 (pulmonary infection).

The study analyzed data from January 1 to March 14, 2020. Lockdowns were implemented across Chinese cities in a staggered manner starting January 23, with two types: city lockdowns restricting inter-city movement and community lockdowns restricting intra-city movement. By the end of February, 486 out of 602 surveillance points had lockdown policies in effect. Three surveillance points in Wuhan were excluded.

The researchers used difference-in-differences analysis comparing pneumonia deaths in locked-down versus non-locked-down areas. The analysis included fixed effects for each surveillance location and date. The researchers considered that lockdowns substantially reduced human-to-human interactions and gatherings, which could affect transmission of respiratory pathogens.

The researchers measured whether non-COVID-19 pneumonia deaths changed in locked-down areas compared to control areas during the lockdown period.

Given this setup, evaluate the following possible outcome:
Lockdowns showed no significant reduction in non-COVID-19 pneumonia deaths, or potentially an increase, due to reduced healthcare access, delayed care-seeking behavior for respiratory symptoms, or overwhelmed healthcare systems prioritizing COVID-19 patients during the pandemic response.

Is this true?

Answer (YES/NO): NO